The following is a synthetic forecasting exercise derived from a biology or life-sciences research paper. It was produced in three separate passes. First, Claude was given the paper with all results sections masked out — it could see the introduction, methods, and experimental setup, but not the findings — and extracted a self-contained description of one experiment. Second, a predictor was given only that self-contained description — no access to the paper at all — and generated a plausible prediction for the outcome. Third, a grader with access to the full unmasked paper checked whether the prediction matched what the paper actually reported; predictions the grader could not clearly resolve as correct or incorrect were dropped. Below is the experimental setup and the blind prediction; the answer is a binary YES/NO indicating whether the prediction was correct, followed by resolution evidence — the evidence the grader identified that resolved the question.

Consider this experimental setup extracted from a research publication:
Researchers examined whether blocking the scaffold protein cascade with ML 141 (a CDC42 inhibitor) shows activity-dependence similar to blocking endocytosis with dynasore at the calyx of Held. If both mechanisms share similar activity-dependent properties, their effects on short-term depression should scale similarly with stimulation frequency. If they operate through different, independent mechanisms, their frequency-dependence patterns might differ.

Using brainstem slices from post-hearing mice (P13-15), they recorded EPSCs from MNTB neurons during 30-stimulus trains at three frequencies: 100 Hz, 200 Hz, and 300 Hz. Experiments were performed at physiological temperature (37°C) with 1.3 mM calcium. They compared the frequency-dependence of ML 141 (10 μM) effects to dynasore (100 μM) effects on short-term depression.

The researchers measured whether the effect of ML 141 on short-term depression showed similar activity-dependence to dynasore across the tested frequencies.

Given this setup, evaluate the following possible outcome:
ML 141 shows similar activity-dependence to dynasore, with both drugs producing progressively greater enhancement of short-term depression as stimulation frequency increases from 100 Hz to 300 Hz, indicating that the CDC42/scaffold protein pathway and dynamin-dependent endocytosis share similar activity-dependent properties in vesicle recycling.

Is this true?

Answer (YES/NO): NO